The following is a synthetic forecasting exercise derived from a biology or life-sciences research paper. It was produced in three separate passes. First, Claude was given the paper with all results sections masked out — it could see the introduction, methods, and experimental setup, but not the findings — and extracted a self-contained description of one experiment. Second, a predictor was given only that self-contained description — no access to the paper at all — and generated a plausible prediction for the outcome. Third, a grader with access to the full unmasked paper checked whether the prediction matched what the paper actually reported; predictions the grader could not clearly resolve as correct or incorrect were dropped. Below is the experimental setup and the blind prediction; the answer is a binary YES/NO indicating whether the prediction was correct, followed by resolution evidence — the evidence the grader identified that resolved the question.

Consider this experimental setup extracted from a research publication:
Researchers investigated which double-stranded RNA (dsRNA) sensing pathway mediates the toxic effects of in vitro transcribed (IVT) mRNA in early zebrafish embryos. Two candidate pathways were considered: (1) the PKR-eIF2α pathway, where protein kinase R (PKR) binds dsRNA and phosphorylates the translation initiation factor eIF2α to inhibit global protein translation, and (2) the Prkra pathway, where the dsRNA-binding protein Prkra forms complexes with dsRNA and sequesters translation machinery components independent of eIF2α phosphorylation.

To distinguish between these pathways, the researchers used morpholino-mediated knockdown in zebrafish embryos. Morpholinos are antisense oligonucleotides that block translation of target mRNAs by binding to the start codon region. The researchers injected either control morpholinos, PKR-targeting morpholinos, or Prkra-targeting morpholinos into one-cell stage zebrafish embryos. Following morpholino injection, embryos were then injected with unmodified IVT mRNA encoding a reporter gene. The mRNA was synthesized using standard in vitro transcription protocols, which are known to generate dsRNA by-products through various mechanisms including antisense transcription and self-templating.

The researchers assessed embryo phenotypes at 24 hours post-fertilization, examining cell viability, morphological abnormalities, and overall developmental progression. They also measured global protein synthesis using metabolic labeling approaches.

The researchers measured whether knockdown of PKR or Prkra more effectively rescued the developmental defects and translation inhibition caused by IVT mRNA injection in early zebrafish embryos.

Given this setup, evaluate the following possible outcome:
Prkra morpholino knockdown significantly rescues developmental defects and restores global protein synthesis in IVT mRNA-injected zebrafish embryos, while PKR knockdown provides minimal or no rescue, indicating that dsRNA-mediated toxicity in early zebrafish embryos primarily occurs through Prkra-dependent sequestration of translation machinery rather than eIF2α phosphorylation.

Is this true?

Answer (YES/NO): YES